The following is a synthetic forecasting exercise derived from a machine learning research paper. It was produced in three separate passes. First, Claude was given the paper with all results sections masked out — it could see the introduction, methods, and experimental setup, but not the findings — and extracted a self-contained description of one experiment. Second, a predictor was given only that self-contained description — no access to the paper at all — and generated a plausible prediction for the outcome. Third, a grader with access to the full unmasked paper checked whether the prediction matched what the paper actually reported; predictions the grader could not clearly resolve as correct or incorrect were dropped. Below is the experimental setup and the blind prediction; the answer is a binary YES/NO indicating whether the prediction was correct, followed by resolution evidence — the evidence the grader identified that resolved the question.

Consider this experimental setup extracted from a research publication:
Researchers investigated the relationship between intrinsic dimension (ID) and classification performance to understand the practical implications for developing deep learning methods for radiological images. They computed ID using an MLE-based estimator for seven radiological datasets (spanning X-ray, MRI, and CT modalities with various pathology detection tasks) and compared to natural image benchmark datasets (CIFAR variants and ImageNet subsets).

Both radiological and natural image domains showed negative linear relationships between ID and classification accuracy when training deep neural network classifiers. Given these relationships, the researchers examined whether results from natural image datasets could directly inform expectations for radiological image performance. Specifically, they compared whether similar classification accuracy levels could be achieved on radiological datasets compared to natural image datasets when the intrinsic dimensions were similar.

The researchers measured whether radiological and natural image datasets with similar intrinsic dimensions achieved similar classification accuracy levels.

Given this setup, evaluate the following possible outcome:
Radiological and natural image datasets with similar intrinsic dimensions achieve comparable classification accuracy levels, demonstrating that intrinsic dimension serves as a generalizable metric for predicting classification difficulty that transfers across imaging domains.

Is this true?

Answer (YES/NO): NO